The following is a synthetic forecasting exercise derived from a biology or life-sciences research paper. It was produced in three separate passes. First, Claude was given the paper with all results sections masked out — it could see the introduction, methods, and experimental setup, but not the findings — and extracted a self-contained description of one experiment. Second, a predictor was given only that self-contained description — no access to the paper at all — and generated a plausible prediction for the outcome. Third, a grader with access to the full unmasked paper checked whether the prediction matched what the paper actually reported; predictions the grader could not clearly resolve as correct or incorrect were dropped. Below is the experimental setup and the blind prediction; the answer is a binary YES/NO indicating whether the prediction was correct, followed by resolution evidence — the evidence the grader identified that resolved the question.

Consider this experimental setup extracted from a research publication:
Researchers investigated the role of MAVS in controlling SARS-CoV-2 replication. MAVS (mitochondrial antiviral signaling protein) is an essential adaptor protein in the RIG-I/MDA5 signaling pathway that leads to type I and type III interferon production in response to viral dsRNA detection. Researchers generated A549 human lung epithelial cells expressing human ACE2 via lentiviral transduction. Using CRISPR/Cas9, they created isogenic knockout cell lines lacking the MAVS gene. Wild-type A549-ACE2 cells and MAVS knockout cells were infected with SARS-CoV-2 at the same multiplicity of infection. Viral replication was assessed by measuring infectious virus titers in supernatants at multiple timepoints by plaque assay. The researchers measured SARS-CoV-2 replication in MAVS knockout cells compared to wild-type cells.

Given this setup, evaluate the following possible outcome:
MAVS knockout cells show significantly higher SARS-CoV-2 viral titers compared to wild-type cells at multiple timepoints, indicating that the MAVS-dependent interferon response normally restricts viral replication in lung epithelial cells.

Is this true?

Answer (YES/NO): NO